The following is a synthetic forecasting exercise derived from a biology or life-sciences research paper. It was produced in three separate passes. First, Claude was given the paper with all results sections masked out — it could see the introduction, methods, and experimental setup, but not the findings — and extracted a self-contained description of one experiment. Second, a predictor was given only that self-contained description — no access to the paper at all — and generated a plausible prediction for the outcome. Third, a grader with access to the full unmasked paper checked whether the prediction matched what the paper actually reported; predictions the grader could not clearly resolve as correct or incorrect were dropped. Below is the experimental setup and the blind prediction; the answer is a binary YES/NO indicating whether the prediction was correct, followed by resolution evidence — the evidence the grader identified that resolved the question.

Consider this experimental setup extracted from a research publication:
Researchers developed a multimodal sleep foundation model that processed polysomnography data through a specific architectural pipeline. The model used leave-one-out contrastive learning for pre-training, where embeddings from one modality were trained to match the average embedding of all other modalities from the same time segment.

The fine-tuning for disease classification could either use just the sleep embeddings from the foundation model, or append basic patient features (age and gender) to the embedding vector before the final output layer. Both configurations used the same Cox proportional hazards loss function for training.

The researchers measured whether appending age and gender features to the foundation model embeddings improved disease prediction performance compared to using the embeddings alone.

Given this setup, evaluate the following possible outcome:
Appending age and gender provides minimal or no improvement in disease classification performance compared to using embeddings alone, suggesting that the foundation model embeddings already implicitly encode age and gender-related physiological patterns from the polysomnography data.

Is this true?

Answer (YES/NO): NO